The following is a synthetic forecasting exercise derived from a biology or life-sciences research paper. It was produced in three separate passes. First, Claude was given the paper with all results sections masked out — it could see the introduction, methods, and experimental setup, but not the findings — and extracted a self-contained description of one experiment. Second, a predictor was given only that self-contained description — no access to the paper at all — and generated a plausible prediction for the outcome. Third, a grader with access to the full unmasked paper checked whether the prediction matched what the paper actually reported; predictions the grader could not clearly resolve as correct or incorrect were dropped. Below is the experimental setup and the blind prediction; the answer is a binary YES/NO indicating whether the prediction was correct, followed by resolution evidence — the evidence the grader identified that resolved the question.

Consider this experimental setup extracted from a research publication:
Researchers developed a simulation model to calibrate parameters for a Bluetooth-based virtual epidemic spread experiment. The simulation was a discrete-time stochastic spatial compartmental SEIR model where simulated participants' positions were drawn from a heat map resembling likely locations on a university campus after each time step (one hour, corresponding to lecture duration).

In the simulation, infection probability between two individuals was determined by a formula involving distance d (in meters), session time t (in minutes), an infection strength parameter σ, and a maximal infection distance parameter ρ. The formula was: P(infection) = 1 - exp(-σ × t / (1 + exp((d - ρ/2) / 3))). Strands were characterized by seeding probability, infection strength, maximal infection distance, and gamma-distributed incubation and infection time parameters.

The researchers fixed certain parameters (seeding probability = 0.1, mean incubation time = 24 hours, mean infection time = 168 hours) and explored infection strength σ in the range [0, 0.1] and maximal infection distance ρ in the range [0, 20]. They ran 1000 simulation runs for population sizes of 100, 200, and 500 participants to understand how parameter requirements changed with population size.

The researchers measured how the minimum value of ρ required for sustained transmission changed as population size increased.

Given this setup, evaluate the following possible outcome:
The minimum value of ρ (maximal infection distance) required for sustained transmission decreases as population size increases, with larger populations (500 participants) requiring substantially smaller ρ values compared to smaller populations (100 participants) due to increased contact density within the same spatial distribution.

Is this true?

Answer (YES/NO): YES